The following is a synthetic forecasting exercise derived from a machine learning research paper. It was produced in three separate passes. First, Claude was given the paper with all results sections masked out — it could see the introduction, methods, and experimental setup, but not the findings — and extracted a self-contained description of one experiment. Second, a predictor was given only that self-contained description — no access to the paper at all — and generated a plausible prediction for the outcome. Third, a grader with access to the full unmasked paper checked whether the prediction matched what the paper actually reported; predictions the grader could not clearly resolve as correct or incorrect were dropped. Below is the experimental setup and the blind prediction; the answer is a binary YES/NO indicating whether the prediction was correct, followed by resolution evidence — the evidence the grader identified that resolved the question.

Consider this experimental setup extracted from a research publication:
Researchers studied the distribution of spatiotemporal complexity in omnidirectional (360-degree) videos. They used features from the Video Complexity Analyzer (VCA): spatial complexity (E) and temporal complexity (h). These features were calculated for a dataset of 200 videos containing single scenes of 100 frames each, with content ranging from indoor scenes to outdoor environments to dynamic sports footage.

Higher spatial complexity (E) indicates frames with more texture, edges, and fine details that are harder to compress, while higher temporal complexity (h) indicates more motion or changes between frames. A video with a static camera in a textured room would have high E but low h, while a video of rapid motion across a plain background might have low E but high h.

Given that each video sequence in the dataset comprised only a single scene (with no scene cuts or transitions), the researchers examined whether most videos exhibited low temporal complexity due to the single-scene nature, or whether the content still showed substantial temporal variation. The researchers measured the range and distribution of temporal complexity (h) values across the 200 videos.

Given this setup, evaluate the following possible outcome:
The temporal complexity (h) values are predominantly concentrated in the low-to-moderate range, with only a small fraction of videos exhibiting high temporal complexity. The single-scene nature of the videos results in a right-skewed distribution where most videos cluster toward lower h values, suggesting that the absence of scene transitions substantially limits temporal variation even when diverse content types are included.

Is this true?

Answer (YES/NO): YES